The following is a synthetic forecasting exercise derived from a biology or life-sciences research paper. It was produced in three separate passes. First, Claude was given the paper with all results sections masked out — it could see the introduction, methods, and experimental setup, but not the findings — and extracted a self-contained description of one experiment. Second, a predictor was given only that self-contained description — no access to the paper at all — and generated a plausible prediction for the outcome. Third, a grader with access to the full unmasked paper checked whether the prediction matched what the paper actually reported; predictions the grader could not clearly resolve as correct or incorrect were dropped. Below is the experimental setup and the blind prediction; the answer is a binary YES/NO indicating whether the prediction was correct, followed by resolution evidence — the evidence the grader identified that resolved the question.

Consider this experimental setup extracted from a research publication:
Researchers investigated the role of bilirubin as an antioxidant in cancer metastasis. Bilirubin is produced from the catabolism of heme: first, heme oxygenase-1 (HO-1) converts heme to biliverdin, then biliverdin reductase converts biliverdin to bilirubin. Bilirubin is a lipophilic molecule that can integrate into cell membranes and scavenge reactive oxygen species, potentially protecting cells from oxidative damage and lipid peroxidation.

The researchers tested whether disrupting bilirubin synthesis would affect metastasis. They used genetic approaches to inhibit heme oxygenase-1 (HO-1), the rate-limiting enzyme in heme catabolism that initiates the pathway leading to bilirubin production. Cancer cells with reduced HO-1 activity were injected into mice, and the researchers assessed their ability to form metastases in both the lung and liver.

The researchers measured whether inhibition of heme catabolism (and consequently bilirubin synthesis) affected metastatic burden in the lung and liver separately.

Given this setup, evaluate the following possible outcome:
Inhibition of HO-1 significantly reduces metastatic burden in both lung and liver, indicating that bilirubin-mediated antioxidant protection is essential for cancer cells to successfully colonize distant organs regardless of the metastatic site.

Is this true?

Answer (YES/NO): YES